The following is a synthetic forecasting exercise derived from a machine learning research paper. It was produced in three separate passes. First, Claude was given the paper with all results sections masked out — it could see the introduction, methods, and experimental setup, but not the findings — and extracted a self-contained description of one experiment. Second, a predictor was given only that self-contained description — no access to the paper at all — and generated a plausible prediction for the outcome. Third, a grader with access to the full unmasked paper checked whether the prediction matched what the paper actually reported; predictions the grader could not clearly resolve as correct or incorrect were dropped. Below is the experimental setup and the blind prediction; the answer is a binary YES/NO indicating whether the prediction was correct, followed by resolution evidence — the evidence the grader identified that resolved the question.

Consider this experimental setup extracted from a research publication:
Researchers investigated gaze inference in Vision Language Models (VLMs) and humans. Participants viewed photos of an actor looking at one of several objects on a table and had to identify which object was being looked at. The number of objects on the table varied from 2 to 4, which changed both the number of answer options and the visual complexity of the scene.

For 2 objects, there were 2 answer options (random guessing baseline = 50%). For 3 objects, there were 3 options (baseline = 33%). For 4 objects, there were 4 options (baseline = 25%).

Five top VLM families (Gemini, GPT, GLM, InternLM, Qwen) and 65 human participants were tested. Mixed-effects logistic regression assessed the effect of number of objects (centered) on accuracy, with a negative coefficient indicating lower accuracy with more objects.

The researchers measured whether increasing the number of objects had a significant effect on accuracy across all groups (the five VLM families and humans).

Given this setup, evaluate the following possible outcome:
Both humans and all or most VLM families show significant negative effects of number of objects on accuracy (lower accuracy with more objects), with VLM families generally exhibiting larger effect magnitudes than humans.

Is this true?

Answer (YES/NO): NO